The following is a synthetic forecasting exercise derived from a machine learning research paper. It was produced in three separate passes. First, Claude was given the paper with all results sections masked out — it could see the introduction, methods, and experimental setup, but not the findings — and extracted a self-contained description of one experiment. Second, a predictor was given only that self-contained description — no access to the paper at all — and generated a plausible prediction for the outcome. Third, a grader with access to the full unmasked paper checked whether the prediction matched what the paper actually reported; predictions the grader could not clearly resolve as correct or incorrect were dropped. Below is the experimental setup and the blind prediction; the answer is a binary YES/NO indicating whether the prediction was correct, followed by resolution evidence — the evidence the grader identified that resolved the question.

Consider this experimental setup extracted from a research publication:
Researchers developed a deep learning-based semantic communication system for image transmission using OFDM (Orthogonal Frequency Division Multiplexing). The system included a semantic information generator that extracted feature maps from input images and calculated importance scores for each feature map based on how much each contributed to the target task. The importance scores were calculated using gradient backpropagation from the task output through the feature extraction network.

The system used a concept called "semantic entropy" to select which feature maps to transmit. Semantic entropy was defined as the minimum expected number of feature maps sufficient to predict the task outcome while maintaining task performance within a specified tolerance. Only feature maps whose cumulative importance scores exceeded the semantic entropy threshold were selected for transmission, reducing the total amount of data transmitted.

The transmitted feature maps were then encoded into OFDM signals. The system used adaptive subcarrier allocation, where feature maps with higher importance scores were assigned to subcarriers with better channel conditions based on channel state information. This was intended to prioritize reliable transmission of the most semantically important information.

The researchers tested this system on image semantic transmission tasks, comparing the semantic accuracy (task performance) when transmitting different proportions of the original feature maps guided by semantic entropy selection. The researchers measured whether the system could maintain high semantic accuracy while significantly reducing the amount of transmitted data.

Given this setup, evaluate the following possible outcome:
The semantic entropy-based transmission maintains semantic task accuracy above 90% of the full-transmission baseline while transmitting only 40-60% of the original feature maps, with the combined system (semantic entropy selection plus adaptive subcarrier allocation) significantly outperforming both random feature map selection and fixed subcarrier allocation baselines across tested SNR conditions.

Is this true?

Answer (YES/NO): NO